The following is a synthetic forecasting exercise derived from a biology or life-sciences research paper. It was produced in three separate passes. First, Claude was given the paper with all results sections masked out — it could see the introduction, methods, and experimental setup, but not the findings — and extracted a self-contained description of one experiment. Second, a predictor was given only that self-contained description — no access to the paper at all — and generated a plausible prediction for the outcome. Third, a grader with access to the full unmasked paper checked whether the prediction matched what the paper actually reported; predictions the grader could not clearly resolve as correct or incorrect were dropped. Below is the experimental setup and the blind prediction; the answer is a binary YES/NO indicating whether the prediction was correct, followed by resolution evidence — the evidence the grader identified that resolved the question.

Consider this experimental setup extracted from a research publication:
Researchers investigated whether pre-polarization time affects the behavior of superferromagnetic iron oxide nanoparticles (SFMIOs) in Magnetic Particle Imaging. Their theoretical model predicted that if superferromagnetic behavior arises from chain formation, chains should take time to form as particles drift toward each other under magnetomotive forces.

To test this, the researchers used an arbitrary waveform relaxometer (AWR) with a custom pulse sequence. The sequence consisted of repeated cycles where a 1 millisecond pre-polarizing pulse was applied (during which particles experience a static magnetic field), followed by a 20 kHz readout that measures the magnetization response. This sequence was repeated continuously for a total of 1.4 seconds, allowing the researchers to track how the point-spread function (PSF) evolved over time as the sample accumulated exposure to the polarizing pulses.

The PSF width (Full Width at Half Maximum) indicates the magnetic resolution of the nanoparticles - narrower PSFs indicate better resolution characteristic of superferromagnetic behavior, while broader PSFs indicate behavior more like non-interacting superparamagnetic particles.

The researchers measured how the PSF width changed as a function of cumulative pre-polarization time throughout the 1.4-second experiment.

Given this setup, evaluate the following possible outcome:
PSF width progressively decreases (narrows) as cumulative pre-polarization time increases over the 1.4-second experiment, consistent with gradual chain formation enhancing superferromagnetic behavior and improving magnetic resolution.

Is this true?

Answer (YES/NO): YES